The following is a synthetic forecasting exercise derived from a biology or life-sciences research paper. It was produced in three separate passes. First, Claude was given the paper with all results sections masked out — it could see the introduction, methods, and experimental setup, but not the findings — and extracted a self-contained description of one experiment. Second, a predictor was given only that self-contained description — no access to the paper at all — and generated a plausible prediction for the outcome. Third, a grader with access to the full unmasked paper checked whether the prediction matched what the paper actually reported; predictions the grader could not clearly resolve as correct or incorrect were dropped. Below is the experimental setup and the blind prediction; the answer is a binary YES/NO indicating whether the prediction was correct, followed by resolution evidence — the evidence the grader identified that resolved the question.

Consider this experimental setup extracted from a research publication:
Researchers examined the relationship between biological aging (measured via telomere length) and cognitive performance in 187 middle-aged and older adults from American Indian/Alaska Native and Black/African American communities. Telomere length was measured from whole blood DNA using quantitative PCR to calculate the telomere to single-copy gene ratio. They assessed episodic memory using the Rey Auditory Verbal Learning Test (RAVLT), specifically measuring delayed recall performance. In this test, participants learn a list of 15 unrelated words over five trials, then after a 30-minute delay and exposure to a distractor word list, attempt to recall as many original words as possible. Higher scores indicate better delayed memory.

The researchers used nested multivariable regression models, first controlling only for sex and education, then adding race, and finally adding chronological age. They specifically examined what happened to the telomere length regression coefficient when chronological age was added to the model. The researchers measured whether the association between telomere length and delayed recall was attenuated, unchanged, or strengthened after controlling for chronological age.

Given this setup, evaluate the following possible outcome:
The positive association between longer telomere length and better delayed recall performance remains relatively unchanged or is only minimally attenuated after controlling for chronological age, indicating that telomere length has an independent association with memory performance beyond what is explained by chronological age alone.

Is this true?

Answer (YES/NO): NO